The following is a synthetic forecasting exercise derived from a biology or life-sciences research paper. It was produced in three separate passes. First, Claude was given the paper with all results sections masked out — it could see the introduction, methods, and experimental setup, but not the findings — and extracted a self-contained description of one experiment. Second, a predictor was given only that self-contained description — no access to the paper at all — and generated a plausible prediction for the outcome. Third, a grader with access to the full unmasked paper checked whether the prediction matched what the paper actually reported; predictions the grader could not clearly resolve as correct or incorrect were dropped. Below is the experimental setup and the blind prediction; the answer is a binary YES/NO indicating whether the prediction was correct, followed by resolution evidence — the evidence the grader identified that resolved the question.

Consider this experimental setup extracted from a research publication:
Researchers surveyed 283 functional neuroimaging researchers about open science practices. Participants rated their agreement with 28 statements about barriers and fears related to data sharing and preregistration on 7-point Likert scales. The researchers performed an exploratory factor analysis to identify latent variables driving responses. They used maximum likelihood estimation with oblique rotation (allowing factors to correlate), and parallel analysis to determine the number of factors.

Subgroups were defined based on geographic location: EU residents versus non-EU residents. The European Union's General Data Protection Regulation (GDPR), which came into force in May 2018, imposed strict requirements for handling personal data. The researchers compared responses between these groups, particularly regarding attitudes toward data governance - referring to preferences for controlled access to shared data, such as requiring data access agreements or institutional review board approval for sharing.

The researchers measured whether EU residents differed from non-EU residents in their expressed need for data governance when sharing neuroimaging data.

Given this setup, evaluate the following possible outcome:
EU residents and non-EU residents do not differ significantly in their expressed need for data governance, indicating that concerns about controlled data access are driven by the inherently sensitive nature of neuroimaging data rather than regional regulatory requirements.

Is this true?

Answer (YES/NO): NO